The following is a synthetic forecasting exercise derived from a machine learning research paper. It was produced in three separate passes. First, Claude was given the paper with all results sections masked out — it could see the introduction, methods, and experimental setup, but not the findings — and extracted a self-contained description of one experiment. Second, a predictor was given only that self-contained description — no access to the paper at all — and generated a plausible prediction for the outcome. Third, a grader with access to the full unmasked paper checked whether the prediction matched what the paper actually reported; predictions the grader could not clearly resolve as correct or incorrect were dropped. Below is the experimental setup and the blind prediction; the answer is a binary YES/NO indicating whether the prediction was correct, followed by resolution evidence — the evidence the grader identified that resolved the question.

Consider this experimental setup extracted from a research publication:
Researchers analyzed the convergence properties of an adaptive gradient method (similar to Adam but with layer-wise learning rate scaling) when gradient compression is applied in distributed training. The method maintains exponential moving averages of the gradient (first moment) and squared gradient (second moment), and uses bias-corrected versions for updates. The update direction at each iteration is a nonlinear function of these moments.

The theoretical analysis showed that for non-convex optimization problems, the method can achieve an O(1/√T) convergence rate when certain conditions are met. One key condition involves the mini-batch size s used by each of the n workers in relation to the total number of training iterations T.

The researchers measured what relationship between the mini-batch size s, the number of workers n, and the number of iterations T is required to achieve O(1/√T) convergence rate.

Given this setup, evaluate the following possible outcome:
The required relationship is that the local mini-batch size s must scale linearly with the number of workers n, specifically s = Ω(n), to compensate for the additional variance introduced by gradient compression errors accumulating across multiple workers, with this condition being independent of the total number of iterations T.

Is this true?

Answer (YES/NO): NO